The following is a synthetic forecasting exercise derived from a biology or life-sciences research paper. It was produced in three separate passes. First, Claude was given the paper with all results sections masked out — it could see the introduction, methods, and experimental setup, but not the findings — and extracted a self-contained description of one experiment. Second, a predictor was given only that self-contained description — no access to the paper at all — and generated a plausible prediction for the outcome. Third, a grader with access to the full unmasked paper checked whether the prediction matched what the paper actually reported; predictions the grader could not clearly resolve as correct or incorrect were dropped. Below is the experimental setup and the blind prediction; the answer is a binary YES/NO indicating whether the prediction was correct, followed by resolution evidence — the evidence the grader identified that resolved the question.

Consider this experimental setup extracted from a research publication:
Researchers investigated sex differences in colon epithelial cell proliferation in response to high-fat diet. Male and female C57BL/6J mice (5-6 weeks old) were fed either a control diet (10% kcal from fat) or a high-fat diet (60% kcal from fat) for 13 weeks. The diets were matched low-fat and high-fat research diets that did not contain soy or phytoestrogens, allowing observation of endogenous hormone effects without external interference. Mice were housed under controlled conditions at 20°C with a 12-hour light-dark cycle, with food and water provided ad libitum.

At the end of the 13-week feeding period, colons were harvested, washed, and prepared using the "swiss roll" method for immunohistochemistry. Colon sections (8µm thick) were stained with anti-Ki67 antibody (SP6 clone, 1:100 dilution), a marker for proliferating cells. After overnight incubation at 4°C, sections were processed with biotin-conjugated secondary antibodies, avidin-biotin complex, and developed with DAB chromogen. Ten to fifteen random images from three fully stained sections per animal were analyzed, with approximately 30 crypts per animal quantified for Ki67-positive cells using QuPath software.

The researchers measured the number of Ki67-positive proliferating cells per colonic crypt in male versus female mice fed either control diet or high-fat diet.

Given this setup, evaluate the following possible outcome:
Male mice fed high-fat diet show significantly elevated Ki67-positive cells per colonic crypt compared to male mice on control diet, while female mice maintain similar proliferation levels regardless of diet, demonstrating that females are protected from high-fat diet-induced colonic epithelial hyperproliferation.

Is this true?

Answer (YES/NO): YES